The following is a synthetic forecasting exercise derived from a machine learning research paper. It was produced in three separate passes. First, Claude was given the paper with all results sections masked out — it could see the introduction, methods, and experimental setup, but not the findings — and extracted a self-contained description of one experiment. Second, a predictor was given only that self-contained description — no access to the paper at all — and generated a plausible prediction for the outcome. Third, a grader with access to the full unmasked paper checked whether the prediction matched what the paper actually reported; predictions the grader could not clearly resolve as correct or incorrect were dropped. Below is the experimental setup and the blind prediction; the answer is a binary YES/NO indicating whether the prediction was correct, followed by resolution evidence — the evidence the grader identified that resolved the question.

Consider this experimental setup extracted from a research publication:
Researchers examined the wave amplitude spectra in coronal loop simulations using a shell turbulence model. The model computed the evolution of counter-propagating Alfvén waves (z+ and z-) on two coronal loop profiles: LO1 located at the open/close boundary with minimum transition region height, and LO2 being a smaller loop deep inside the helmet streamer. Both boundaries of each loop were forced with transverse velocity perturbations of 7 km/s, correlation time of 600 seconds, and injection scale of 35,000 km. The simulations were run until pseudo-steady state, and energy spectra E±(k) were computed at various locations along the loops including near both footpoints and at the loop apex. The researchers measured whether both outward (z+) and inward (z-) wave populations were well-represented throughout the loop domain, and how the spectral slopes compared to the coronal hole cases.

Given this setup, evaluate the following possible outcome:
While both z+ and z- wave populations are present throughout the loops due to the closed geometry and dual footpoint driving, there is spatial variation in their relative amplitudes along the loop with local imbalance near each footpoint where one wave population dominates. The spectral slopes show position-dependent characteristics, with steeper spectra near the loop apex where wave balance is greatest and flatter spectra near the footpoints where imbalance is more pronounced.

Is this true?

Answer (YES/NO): NO